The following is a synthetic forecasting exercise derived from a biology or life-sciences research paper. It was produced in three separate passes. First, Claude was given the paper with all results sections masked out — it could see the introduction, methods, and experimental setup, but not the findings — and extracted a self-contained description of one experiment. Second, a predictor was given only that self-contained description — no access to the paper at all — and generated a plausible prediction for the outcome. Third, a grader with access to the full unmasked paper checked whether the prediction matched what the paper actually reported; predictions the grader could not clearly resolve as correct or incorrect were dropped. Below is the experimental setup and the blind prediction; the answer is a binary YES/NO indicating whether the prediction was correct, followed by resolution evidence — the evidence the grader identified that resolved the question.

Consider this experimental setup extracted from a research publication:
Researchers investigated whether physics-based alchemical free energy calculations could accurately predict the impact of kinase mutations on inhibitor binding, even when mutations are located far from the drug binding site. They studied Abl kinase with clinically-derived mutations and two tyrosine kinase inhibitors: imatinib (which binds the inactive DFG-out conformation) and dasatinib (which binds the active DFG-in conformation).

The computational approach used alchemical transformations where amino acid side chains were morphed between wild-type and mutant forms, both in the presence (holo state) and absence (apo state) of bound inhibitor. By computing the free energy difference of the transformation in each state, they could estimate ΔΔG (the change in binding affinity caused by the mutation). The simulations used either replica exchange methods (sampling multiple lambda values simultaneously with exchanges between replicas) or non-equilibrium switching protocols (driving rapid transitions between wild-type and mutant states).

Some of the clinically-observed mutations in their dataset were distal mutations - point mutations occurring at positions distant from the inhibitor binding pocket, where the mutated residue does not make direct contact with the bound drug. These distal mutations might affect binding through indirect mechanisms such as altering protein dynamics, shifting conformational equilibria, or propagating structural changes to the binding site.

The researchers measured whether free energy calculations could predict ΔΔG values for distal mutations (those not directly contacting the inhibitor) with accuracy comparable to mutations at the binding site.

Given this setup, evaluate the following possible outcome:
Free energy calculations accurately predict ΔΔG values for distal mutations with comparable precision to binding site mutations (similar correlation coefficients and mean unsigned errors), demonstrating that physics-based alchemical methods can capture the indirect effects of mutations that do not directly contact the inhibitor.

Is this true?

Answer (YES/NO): YES